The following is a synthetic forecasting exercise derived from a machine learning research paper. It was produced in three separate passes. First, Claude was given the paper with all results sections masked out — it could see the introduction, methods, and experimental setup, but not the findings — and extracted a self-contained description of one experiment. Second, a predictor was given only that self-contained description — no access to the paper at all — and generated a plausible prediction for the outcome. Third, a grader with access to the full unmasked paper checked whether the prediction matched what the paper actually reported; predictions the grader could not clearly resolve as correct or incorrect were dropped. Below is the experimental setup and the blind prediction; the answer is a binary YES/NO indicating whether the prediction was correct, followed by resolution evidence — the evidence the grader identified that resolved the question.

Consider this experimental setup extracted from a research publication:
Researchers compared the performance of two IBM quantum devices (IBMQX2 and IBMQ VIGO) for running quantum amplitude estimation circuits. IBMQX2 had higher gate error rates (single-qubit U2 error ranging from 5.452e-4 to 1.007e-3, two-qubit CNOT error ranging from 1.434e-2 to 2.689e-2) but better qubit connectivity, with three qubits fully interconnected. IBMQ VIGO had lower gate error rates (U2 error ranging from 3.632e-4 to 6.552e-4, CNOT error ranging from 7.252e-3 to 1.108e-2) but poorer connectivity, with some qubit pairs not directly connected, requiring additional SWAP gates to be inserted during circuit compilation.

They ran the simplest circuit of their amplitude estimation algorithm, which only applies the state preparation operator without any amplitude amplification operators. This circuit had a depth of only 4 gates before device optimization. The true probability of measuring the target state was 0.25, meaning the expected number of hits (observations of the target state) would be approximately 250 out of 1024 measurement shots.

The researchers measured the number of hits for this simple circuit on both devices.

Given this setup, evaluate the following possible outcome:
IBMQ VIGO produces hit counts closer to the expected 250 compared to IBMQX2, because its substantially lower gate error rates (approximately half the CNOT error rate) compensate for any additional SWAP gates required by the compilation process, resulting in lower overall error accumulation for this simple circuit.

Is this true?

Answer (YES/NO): YES